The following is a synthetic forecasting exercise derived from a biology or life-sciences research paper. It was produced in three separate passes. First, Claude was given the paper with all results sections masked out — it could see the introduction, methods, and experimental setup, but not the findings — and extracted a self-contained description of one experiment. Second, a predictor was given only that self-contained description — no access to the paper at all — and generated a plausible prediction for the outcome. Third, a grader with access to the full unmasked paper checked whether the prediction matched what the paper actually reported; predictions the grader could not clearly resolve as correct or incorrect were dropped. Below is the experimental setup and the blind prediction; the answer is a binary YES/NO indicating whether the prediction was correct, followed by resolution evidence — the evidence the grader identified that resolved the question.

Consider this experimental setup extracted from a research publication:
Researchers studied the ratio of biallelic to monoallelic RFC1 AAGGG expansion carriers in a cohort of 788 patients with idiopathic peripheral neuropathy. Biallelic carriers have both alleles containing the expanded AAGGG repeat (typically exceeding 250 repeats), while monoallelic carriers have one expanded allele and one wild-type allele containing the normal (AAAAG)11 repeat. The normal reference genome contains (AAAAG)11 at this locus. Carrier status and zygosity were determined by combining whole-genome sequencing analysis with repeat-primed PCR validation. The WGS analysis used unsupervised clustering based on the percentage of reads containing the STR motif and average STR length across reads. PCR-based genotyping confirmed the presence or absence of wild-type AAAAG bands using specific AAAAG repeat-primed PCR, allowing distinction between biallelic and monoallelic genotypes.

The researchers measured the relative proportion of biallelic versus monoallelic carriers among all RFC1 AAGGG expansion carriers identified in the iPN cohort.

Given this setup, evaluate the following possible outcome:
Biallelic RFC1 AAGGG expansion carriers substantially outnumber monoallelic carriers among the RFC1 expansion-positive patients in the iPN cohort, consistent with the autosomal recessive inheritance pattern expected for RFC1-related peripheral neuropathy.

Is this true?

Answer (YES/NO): NO